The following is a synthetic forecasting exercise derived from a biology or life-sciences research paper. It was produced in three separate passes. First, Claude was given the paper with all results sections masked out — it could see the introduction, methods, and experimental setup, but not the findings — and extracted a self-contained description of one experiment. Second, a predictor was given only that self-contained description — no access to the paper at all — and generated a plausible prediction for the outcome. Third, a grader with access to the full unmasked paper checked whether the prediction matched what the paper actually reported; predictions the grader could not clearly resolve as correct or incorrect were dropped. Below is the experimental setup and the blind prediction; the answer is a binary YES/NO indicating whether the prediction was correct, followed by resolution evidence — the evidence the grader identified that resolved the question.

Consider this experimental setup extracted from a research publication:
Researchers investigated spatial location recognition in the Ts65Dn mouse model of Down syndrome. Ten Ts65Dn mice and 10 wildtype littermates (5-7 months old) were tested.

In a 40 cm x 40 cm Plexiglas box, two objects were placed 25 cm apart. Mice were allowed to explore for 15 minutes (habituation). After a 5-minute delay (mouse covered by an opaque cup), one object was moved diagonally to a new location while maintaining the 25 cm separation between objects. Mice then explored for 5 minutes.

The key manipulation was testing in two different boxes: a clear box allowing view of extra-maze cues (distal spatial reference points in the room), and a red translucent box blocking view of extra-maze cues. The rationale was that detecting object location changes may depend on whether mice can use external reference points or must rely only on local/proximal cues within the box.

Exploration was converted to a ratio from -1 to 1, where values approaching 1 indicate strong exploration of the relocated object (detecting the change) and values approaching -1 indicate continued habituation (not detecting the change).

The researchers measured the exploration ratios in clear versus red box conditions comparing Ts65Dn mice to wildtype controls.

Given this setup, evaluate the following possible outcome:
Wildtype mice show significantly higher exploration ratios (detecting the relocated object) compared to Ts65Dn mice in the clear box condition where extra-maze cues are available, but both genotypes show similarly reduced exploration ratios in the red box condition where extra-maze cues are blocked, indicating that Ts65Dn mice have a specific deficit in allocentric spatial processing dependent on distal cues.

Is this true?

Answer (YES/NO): NO